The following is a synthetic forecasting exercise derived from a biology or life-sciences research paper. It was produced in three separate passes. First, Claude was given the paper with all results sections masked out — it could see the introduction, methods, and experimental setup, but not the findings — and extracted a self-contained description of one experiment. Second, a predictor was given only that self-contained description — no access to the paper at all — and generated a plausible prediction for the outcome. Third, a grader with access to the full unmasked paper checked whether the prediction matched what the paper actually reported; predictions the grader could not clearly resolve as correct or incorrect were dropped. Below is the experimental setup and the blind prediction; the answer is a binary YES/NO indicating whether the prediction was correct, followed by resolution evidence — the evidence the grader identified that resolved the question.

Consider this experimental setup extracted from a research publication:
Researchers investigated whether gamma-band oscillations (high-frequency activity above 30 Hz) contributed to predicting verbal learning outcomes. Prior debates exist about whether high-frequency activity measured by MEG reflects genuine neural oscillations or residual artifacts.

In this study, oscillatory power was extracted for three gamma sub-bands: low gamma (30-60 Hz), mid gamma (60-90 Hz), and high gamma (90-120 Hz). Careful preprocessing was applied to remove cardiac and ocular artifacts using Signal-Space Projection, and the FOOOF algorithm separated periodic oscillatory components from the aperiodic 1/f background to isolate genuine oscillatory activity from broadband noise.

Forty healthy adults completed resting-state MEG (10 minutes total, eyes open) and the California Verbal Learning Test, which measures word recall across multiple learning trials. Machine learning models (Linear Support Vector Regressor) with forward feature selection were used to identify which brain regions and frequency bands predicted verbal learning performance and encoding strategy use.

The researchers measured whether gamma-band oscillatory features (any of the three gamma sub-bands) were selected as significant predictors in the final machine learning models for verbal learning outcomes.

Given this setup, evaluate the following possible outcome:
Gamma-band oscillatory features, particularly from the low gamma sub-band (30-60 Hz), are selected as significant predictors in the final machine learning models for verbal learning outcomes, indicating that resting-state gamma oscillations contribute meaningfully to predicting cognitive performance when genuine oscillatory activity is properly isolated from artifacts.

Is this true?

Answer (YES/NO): NO